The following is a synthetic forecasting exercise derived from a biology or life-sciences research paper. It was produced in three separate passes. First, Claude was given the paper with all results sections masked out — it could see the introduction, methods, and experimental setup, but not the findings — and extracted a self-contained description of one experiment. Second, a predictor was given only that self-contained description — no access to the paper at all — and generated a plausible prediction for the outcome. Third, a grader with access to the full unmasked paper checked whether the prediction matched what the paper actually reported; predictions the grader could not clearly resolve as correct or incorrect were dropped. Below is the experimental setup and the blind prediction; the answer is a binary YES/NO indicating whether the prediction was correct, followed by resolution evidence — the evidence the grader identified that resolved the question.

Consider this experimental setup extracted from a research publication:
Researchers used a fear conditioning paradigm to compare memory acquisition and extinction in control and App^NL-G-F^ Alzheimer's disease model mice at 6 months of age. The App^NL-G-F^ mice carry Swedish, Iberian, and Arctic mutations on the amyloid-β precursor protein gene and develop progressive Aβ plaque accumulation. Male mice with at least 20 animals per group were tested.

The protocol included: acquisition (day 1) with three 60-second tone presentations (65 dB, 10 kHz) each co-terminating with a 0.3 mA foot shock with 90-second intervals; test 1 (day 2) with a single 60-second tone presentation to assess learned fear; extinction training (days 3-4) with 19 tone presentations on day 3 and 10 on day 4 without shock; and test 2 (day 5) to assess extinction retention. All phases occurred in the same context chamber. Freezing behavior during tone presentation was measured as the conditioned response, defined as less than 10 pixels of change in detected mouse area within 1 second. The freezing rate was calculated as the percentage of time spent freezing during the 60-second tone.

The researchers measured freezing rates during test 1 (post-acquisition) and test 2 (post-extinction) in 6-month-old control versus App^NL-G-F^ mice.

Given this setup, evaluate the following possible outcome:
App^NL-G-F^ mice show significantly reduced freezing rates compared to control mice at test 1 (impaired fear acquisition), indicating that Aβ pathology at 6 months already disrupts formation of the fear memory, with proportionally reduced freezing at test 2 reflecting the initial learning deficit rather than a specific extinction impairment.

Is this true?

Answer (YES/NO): NO